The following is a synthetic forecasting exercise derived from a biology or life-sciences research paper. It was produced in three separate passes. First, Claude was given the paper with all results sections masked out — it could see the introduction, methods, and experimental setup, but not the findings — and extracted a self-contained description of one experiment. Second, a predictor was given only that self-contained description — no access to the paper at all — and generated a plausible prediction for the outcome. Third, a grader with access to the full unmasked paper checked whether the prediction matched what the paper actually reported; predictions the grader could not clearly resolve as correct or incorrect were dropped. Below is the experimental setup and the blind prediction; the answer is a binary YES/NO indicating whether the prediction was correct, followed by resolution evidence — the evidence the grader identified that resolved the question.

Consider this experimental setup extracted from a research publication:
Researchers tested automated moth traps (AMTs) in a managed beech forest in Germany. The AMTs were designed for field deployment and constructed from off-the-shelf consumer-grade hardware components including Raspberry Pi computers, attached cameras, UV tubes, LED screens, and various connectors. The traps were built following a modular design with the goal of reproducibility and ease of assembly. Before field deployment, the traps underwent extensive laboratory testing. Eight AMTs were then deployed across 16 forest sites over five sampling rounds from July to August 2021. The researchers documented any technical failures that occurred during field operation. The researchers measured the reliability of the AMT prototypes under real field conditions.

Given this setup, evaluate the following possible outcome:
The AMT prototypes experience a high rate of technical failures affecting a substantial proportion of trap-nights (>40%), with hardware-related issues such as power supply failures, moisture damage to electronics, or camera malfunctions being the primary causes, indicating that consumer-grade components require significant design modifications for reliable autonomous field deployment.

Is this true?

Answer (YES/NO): NO